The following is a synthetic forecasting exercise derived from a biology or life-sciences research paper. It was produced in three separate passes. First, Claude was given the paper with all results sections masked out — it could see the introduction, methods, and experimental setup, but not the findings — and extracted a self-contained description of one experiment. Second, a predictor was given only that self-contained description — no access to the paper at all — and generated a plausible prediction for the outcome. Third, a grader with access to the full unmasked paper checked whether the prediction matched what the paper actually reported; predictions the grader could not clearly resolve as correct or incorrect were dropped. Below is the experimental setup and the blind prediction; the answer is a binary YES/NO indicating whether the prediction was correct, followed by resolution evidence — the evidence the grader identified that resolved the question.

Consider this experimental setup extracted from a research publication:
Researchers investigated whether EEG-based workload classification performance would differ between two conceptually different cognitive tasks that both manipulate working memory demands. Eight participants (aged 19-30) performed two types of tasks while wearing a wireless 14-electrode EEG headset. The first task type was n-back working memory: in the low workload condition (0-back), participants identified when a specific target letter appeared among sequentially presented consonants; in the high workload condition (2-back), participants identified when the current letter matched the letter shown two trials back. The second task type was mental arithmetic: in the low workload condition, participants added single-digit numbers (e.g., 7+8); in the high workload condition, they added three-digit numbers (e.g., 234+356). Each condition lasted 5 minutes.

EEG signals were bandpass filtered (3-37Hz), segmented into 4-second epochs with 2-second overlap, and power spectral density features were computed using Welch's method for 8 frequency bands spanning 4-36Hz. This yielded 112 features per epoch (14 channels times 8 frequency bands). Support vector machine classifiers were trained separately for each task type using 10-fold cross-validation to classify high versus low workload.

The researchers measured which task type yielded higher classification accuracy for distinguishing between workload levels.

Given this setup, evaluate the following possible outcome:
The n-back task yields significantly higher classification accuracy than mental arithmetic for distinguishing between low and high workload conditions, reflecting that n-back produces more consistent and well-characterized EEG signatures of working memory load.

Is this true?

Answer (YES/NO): YES